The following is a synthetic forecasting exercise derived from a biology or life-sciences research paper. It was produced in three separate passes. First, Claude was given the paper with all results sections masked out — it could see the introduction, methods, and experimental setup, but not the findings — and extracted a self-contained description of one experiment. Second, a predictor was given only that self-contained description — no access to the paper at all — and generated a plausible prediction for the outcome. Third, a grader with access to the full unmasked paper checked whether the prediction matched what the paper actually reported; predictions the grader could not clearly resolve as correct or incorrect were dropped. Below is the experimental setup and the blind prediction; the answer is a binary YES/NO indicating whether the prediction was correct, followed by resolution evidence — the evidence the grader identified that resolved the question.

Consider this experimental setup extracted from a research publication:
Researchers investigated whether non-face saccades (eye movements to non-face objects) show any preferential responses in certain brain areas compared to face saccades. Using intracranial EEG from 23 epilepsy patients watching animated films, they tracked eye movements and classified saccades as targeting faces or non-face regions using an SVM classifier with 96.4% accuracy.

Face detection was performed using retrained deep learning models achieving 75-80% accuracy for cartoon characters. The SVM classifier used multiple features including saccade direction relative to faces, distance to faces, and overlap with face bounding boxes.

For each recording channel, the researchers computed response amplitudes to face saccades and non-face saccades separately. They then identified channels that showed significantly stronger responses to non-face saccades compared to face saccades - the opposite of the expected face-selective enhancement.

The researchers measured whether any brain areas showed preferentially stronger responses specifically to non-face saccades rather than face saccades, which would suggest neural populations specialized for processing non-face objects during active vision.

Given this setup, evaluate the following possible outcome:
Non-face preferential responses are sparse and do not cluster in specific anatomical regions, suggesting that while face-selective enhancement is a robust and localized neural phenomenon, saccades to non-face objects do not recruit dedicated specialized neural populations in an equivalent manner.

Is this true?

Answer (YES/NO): NO